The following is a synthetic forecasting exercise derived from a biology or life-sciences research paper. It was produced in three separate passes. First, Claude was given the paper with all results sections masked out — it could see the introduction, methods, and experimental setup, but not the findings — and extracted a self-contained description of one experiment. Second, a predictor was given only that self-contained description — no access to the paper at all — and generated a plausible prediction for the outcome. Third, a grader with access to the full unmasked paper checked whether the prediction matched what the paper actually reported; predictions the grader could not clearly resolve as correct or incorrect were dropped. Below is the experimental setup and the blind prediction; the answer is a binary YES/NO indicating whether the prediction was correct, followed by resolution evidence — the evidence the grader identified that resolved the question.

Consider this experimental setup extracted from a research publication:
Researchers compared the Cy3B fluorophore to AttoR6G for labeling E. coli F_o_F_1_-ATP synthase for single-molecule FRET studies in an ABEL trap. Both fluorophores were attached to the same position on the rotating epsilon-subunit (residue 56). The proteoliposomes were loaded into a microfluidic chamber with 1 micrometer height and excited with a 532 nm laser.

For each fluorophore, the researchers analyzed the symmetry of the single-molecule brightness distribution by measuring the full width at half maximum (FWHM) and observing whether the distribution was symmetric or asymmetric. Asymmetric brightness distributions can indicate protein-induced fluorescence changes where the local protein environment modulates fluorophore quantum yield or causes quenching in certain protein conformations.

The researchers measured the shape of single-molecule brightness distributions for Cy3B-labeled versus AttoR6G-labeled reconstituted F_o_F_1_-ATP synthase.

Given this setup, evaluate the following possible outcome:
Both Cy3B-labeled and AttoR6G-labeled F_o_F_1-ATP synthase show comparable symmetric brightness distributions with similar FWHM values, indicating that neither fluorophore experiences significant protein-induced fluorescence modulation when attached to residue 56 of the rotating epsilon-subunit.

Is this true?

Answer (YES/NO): NO